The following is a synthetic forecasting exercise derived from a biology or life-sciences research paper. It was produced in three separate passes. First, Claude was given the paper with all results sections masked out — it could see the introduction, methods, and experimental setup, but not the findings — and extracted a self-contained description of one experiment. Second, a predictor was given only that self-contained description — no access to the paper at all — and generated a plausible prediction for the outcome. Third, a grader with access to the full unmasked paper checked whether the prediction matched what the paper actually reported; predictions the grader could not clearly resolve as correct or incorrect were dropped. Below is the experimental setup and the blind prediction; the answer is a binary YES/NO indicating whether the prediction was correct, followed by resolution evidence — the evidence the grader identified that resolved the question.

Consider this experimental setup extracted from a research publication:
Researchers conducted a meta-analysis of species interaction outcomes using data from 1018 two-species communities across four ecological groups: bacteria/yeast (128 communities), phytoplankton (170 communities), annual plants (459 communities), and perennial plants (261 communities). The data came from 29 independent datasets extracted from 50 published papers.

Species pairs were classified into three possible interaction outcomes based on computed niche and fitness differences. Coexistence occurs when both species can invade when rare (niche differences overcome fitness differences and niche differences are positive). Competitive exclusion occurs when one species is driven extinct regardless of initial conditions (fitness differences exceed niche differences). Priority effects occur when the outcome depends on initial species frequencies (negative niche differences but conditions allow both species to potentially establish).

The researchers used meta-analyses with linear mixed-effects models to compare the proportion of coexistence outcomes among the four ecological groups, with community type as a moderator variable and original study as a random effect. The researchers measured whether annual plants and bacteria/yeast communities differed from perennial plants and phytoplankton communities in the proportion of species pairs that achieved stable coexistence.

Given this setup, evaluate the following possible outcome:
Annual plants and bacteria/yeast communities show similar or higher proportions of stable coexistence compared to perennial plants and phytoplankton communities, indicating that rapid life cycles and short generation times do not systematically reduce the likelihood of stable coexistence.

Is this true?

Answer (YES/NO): NO